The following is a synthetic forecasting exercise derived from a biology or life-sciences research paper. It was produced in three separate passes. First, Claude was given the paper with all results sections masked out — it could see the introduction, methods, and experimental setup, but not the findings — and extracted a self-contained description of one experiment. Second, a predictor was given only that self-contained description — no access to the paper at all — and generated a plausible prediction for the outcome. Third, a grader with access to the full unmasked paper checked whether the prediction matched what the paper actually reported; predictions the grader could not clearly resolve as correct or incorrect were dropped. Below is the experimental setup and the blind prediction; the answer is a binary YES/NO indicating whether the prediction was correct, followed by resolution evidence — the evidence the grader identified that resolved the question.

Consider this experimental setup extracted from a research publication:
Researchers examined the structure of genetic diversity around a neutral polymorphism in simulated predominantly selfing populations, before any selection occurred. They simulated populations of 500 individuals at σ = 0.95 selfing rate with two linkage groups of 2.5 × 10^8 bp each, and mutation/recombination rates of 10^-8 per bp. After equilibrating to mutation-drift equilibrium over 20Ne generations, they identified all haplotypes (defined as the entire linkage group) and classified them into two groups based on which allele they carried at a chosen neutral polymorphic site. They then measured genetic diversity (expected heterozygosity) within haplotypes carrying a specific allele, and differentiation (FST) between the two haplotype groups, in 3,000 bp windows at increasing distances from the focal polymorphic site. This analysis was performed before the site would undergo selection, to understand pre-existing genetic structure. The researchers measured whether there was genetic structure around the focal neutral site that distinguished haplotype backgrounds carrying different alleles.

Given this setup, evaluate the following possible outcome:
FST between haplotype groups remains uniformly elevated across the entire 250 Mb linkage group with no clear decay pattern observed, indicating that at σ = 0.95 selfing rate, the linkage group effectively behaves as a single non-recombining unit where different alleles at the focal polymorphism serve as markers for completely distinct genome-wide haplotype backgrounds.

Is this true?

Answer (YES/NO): NO